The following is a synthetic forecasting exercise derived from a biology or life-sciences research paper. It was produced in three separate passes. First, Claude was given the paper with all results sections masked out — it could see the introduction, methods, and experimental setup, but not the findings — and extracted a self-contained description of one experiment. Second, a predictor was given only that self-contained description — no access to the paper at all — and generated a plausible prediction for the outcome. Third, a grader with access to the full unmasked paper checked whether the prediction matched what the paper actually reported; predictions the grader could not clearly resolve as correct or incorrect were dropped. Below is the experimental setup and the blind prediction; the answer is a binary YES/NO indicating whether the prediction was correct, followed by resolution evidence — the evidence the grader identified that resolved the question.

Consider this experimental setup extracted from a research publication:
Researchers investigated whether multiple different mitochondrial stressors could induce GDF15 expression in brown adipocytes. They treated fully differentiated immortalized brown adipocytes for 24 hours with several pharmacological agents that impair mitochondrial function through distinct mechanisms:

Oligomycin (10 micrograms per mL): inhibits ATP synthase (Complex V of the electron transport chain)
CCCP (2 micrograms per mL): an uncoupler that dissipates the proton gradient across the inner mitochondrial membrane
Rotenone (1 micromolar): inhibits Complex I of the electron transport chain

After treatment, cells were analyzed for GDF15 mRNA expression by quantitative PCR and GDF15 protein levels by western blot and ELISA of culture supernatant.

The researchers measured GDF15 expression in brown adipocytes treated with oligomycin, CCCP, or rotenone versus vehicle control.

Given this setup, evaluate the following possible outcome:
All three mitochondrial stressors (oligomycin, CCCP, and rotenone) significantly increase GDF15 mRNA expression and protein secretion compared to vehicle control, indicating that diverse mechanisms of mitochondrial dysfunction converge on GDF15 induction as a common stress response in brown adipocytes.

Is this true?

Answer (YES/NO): YES